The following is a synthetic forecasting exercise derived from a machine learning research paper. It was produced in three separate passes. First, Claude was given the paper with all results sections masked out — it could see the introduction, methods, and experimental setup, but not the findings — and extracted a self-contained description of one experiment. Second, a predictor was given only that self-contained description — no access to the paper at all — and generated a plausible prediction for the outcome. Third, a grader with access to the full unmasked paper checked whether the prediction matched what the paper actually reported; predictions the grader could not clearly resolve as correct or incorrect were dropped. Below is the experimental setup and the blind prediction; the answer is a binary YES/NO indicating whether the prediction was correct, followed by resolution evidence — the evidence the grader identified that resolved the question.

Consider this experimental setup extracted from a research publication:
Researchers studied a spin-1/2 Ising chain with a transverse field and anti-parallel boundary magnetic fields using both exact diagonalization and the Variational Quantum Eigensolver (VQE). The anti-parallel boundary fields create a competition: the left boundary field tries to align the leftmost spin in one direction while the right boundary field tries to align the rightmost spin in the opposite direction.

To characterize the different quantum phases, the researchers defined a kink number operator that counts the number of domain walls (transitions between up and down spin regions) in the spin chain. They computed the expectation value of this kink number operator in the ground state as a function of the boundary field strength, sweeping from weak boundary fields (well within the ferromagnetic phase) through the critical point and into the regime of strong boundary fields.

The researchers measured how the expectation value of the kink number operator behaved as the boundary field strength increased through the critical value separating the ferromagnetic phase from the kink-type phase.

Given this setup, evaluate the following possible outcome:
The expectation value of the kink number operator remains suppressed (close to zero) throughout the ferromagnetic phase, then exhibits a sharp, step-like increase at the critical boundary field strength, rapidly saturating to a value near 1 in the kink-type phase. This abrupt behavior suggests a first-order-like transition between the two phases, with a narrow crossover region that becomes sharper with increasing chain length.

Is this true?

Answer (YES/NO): NO